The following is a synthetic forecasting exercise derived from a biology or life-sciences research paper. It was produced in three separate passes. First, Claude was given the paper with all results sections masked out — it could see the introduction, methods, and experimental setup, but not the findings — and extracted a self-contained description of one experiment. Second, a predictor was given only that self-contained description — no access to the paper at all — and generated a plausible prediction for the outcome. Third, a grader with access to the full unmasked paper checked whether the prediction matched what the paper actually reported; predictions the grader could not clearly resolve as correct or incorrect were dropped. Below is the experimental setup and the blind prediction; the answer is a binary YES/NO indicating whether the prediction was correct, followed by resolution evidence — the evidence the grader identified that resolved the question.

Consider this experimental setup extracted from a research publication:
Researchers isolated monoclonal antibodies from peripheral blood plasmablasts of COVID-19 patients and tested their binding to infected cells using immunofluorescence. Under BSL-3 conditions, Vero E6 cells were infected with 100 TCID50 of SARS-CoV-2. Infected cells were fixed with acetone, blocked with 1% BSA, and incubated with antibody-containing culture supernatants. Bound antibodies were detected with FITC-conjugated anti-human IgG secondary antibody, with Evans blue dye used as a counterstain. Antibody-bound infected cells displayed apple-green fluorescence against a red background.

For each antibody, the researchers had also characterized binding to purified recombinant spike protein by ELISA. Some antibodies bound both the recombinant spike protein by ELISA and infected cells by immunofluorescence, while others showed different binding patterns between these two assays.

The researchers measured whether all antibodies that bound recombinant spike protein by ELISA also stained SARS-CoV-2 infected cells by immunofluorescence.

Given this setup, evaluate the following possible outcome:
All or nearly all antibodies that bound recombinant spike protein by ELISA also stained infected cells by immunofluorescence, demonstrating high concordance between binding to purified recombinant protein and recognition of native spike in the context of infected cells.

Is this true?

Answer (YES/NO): NO